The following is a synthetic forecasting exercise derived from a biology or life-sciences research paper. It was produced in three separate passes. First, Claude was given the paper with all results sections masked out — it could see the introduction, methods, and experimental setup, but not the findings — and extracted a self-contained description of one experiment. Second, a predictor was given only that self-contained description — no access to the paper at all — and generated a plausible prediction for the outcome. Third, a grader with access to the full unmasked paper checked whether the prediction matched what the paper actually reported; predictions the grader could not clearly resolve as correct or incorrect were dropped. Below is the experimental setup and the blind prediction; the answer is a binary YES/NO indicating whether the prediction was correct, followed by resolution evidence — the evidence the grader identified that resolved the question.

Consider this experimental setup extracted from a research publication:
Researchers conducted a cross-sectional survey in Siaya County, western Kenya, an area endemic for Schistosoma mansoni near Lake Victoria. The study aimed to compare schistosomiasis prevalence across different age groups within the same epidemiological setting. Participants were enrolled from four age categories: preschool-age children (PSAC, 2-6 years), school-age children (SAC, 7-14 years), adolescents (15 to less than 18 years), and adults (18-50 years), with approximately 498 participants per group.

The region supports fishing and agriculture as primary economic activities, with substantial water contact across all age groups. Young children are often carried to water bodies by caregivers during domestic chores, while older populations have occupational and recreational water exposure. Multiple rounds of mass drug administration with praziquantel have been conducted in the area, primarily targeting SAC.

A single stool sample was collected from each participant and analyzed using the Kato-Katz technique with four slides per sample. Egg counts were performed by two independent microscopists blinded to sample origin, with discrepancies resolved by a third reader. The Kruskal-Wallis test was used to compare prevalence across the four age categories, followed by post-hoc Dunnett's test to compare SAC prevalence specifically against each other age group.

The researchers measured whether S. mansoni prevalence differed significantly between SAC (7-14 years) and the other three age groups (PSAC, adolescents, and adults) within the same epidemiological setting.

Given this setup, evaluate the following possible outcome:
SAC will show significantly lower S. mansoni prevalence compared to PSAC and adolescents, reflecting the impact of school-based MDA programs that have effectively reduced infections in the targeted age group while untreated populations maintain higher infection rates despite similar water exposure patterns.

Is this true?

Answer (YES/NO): NO